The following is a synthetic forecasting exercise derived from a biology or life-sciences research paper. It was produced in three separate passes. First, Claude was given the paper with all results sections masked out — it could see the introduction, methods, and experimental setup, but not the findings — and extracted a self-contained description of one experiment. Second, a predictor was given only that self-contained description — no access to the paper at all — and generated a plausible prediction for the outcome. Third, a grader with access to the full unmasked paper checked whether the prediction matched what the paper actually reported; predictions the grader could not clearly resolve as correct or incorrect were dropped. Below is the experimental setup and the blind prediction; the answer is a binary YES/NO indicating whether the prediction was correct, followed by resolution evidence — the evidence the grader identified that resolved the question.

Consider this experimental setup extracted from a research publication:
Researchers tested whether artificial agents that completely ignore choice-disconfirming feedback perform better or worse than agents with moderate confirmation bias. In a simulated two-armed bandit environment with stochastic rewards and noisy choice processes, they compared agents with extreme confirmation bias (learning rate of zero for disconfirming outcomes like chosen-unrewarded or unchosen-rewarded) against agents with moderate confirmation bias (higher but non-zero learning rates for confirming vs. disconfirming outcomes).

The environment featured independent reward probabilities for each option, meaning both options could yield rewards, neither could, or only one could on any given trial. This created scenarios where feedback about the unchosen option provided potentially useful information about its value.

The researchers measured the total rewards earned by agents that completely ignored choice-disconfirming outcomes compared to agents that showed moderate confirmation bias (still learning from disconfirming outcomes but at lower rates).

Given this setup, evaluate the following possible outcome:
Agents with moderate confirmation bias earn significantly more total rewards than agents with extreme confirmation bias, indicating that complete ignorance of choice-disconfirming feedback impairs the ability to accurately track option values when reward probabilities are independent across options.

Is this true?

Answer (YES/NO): YES